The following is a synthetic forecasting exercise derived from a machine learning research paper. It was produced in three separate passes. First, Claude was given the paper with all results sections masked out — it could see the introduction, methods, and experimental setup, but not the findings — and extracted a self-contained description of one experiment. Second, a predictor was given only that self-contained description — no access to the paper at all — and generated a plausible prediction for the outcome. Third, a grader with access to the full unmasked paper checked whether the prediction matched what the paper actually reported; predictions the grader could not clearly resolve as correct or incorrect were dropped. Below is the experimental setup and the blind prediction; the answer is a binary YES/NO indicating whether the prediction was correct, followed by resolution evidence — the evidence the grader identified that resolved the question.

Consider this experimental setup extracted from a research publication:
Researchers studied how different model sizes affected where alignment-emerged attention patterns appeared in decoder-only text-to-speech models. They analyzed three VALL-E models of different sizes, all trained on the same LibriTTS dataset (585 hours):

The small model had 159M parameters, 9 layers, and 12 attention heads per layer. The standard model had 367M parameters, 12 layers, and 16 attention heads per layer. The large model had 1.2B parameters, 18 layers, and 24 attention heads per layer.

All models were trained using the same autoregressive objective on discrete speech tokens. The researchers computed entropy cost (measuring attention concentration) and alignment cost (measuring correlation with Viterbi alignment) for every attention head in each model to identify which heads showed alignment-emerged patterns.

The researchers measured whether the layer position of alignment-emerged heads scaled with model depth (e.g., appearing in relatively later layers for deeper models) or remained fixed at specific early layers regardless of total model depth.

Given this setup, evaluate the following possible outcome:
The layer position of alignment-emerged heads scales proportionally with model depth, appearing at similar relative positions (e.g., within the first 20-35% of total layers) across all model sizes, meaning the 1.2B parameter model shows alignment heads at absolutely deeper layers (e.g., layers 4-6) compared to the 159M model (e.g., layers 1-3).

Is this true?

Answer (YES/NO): NO